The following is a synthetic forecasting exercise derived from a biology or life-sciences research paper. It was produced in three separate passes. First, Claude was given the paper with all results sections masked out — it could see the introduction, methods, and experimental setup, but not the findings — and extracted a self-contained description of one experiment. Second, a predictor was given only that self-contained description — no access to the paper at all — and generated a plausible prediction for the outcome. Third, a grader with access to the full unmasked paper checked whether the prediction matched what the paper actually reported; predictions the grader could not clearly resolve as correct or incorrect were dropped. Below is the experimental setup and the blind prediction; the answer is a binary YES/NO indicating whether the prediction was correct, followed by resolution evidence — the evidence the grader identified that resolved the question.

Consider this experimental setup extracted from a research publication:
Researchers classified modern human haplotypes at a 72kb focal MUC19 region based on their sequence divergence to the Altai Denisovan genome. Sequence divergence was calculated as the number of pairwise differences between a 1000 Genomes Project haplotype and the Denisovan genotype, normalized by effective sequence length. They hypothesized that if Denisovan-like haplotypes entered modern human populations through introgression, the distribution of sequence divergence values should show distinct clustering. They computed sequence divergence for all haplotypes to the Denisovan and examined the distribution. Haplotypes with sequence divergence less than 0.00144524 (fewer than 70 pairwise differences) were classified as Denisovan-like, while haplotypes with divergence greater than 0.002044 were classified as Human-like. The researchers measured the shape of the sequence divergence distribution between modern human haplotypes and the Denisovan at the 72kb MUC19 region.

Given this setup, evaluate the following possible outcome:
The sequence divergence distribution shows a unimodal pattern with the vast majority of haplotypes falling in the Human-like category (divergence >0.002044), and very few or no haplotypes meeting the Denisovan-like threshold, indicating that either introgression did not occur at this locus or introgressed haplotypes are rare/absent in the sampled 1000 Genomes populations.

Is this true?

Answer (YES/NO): NO